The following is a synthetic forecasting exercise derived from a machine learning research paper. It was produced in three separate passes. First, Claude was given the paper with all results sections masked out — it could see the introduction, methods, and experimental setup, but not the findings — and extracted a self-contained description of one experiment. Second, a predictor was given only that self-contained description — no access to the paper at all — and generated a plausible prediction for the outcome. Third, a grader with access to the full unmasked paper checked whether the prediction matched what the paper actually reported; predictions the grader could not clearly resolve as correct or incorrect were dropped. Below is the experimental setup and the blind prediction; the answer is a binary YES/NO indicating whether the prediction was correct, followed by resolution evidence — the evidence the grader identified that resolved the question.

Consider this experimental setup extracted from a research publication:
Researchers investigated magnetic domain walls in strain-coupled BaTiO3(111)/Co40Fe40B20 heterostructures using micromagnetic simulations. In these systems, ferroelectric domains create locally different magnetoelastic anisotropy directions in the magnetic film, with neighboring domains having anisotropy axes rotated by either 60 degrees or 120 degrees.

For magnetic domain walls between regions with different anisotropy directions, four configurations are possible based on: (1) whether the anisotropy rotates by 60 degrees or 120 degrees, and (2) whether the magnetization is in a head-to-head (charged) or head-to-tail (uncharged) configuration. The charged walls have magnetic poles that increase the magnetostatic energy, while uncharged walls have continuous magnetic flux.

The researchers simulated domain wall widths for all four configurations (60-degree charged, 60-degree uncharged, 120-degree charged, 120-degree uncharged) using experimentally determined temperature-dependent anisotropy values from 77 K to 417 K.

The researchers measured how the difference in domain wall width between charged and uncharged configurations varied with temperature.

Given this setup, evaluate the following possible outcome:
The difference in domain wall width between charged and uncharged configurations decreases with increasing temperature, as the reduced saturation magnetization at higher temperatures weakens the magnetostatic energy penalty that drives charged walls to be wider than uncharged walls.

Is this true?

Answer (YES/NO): NO